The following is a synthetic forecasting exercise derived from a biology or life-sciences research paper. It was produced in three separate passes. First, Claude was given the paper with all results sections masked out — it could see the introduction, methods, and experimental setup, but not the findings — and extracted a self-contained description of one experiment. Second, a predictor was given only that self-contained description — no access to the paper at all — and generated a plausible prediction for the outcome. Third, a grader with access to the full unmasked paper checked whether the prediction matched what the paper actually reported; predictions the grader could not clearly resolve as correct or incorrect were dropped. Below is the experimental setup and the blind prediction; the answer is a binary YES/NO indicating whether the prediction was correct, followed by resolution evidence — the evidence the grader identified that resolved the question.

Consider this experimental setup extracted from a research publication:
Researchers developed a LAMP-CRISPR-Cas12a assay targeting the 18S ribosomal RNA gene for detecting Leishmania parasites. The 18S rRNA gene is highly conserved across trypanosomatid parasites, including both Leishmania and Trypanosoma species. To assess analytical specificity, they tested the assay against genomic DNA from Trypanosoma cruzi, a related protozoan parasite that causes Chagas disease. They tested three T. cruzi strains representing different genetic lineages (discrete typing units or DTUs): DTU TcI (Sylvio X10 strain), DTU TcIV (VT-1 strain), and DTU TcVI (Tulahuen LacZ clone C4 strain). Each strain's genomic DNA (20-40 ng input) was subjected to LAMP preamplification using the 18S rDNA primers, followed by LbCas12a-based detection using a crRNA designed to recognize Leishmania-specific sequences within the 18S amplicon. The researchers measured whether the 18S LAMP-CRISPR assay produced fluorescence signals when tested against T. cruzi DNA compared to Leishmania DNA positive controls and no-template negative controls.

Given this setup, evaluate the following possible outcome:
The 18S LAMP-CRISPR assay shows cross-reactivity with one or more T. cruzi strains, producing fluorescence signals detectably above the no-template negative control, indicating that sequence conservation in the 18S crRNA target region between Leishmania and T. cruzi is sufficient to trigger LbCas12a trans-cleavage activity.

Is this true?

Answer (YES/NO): NO